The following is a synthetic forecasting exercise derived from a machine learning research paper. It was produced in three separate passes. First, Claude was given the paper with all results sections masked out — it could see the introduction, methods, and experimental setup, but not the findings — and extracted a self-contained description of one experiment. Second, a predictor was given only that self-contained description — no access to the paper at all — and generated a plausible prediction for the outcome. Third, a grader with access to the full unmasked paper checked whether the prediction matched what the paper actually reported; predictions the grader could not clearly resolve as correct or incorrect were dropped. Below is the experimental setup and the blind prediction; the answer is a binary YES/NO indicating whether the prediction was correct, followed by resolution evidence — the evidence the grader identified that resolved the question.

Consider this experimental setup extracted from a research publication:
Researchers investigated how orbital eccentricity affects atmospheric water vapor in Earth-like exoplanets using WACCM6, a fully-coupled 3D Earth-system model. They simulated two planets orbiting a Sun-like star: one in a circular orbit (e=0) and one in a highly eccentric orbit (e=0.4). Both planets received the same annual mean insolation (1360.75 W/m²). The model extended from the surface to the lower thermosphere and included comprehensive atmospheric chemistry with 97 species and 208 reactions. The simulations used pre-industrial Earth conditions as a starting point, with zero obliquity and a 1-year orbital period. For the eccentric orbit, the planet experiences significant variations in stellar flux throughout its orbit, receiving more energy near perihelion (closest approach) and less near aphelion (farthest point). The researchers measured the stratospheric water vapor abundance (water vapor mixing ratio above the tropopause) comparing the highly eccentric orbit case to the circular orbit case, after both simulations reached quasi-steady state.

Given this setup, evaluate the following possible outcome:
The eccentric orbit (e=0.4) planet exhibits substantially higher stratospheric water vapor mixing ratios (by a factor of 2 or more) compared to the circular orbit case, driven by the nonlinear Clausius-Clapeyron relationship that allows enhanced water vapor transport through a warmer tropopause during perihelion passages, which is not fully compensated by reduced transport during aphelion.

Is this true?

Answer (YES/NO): YES